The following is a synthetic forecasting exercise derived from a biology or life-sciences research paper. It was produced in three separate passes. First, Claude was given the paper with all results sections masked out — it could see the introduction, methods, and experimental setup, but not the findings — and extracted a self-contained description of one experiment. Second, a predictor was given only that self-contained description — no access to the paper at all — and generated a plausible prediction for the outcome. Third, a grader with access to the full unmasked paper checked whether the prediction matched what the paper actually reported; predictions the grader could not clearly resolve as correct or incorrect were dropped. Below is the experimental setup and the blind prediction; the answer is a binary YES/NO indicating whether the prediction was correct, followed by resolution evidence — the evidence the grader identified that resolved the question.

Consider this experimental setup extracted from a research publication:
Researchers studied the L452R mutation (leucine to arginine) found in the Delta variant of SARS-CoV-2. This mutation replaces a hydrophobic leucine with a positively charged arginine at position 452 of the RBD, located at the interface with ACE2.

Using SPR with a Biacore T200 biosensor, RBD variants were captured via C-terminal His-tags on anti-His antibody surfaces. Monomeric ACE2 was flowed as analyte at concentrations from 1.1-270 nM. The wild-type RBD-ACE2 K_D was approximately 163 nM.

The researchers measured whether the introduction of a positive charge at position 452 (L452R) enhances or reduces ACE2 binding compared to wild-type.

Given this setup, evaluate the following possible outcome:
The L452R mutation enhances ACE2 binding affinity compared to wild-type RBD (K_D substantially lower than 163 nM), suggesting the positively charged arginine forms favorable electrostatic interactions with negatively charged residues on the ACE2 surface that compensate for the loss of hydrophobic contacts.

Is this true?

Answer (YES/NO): NO